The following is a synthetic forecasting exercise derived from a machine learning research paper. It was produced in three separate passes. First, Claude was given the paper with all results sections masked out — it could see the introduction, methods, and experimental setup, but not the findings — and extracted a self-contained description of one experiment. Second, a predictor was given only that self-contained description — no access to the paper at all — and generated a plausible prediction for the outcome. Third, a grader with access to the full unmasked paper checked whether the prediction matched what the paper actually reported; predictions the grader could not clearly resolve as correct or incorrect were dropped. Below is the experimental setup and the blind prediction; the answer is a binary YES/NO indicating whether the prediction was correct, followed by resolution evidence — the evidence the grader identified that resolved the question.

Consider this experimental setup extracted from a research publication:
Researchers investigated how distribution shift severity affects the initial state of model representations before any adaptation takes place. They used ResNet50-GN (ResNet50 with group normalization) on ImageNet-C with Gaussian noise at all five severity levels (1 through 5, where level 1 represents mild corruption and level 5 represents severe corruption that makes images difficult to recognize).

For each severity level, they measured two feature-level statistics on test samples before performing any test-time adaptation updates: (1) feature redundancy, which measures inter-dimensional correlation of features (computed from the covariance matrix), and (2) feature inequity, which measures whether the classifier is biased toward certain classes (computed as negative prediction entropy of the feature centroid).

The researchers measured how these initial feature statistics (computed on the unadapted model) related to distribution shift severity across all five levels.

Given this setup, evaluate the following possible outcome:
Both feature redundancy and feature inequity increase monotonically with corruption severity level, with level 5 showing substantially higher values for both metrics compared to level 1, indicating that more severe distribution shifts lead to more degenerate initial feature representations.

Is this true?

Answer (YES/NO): YES